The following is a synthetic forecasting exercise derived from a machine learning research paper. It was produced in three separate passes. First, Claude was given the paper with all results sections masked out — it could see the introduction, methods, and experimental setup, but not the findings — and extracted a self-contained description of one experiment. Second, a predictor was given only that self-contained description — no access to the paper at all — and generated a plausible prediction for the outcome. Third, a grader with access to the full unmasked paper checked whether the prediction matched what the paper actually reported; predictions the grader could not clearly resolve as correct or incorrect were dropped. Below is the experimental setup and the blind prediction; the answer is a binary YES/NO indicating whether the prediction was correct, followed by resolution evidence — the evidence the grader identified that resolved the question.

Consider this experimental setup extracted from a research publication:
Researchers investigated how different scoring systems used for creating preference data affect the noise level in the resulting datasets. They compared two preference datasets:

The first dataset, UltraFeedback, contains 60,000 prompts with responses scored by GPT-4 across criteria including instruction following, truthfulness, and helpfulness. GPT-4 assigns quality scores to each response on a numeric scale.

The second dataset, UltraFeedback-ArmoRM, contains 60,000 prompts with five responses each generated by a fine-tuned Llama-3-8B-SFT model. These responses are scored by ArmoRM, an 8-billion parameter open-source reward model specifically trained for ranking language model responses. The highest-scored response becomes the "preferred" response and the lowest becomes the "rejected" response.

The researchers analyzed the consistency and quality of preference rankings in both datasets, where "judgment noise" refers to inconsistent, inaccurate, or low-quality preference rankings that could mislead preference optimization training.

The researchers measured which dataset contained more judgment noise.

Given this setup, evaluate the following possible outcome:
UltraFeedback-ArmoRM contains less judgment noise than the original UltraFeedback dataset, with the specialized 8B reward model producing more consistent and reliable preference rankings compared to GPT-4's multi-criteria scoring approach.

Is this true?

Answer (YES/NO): NO